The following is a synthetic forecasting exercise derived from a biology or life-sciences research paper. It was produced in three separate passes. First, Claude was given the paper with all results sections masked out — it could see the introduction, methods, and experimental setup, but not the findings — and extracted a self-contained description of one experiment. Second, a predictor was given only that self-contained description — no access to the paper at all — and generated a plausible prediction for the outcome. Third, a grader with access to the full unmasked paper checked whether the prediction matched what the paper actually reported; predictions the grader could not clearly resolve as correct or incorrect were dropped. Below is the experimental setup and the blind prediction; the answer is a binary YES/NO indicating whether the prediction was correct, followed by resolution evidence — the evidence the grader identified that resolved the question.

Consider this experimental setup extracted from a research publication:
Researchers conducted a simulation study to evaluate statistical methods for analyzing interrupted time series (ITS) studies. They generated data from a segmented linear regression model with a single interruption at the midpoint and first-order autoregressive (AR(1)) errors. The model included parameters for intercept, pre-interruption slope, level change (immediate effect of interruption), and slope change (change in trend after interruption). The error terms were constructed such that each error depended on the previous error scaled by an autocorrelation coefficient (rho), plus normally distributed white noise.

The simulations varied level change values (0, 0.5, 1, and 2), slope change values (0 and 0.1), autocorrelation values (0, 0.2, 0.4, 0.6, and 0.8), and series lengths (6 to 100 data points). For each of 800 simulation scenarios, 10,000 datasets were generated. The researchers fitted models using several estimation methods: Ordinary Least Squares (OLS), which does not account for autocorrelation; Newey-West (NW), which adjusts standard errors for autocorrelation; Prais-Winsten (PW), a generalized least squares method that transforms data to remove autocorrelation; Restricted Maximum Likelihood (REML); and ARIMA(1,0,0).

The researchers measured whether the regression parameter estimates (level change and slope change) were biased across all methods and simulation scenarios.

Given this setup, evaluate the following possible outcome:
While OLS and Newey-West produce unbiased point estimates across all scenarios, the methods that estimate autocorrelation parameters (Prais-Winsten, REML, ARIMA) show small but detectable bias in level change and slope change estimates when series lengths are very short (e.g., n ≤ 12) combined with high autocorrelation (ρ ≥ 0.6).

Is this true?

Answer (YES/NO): NO